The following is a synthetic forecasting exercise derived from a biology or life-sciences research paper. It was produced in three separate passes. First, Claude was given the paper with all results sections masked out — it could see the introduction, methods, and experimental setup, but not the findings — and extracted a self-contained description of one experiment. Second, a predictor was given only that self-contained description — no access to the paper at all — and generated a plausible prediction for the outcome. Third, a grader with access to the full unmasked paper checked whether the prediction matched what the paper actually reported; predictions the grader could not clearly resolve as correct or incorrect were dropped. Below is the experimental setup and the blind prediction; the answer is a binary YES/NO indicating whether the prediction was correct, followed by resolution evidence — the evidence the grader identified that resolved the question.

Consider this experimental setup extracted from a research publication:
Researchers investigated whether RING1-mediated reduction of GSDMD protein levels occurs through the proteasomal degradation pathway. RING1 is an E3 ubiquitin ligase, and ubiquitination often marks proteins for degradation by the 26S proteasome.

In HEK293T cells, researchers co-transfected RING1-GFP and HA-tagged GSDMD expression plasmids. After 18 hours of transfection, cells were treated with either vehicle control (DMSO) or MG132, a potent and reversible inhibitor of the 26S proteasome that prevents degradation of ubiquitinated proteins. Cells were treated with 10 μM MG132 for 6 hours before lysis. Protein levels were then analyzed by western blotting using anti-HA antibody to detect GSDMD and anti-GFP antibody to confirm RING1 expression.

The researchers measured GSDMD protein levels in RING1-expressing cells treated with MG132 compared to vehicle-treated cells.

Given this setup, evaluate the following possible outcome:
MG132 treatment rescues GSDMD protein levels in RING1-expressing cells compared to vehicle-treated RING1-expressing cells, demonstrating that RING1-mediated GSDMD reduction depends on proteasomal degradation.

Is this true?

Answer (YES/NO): YES